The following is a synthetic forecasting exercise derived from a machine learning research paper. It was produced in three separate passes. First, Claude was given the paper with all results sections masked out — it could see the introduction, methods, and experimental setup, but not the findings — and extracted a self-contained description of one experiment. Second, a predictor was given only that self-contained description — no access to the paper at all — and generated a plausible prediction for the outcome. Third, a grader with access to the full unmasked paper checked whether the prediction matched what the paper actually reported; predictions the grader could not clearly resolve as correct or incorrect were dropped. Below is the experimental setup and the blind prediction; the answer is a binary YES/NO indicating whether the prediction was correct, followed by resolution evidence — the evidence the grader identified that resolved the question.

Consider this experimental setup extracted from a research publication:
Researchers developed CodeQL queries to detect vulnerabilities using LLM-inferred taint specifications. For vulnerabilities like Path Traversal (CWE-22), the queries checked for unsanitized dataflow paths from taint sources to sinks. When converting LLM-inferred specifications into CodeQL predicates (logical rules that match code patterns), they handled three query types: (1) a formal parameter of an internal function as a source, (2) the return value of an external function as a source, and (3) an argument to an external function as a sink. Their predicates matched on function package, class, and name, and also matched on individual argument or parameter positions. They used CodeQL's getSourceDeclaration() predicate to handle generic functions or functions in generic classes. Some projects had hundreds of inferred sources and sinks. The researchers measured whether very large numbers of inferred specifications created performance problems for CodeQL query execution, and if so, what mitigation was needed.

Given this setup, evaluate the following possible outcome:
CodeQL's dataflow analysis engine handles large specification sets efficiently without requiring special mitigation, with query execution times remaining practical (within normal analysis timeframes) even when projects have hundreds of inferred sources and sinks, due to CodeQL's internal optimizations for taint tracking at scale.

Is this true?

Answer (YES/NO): NO